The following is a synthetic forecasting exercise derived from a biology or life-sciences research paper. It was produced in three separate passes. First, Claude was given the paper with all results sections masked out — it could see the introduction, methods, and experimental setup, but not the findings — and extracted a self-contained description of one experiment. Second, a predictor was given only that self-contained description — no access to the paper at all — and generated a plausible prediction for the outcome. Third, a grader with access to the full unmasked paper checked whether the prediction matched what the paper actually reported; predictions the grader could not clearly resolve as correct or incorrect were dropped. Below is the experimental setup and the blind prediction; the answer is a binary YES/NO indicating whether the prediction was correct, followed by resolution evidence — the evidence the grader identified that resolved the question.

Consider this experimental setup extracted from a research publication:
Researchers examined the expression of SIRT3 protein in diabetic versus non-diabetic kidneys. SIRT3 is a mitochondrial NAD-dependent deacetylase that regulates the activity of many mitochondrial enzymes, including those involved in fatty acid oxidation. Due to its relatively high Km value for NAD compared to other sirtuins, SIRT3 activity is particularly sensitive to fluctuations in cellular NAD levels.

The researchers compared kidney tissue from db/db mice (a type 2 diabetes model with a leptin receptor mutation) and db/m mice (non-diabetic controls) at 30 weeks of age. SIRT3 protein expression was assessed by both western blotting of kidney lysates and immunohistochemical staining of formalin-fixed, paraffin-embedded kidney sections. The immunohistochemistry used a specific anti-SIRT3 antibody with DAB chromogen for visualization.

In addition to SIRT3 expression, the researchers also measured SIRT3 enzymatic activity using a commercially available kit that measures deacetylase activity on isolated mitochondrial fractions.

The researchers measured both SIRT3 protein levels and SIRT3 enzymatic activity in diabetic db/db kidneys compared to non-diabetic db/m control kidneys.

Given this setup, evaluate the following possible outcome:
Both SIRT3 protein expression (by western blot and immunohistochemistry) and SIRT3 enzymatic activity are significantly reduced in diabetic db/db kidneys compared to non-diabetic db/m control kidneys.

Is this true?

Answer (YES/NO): YES